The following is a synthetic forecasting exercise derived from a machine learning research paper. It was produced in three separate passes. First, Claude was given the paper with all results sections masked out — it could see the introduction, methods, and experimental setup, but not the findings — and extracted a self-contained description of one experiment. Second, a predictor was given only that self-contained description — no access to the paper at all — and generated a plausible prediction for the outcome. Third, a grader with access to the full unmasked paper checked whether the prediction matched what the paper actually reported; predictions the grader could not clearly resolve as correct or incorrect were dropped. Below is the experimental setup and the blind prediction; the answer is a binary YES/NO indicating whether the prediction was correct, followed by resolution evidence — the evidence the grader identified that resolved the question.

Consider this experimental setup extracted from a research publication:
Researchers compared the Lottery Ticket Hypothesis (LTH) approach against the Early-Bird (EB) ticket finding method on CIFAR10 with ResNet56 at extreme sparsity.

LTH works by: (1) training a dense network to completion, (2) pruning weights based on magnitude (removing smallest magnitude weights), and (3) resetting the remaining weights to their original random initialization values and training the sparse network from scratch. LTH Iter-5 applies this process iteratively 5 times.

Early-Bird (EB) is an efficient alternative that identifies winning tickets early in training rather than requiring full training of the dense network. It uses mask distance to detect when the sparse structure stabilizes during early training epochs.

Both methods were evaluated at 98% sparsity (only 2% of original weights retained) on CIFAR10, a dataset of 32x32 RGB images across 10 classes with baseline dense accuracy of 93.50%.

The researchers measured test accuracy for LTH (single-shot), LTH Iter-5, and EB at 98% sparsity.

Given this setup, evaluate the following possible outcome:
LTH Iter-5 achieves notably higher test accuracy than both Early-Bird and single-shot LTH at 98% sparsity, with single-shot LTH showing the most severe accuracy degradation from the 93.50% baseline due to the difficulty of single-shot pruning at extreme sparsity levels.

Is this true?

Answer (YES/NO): NO